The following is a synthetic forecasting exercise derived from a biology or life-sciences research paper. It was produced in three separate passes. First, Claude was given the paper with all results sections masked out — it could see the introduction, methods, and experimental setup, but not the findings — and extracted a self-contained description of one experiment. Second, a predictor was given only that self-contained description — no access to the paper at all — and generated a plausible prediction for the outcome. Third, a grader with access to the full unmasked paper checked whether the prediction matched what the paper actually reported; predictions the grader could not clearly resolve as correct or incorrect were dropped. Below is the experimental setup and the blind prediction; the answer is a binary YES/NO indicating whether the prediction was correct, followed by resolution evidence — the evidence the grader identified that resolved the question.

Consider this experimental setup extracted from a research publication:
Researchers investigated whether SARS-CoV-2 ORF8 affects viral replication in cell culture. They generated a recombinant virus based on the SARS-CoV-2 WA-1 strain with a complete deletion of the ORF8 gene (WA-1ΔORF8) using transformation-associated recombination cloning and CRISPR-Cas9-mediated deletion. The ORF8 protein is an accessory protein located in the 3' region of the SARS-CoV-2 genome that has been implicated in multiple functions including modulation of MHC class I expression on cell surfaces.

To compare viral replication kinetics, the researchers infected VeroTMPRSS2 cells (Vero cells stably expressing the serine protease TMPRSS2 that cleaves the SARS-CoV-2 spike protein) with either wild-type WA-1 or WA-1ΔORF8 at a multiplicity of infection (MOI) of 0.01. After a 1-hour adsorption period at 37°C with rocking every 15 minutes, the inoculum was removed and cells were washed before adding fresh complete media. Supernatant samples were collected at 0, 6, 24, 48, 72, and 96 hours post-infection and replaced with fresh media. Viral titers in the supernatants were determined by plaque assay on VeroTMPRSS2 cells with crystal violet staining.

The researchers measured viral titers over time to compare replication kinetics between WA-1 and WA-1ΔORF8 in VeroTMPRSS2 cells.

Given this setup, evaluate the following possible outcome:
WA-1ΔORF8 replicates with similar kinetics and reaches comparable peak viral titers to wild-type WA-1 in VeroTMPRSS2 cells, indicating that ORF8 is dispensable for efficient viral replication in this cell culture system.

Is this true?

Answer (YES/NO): YES